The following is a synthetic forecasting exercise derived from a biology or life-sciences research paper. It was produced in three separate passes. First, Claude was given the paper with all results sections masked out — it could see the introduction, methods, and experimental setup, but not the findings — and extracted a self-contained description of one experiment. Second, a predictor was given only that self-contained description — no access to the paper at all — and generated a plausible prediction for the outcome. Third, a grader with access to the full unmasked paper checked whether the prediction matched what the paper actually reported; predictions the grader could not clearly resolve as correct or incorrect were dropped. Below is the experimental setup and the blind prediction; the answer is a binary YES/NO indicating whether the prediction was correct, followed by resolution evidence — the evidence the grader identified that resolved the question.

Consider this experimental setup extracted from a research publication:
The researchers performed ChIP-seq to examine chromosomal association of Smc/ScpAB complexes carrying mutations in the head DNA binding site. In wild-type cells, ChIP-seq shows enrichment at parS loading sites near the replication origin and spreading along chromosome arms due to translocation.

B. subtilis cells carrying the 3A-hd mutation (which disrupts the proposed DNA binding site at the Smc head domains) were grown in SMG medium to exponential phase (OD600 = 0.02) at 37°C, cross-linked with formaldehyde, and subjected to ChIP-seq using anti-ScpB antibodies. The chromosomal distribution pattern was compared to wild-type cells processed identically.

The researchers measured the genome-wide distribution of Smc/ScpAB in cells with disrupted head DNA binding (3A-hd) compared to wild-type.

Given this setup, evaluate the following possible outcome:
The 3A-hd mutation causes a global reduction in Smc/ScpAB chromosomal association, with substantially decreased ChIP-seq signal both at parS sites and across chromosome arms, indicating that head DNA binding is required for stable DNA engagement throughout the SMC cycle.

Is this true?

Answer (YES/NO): NO